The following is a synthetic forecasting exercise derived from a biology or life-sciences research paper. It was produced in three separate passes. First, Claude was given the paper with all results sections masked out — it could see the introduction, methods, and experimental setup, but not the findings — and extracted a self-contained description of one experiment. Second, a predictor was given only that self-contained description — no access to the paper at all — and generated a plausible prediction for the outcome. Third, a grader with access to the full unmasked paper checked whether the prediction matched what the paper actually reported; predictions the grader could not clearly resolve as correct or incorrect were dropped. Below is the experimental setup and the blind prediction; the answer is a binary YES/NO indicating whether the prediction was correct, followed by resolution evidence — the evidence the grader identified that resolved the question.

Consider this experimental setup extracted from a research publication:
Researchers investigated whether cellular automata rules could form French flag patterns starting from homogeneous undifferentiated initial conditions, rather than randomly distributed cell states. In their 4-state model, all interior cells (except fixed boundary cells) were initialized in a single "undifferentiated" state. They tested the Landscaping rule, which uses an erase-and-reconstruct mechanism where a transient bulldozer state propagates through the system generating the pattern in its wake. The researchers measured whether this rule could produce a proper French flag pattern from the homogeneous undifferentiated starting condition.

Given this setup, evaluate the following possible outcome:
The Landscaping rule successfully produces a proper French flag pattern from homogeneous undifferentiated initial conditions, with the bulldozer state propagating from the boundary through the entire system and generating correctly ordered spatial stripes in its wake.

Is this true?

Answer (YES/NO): YES